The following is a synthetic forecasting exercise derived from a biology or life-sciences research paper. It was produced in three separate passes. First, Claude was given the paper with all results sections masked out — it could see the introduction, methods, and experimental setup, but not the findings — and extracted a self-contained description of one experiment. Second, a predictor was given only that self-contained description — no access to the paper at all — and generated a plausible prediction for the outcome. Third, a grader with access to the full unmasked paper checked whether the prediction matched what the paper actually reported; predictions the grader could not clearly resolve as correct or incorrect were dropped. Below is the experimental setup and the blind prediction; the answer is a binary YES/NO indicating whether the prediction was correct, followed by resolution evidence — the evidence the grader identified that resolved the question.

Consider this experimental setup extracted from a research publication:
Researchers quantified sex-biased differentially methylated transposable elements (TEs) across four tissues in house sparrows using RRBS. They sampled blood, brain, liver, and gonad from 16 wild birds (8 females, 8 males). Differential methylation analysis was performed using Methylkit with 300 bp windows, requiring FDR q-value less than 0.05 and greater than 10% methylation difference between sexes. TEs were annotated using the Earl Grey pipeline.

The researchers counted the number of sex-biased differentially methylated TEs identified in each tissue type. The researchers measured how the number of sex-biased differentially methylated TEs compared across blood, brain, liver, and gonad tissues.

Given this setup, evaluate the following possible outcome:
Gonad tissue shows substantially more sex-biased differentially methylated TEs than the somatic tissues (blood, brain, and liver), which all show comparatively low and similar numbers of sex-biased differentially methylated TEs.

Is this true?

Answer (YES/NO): YES